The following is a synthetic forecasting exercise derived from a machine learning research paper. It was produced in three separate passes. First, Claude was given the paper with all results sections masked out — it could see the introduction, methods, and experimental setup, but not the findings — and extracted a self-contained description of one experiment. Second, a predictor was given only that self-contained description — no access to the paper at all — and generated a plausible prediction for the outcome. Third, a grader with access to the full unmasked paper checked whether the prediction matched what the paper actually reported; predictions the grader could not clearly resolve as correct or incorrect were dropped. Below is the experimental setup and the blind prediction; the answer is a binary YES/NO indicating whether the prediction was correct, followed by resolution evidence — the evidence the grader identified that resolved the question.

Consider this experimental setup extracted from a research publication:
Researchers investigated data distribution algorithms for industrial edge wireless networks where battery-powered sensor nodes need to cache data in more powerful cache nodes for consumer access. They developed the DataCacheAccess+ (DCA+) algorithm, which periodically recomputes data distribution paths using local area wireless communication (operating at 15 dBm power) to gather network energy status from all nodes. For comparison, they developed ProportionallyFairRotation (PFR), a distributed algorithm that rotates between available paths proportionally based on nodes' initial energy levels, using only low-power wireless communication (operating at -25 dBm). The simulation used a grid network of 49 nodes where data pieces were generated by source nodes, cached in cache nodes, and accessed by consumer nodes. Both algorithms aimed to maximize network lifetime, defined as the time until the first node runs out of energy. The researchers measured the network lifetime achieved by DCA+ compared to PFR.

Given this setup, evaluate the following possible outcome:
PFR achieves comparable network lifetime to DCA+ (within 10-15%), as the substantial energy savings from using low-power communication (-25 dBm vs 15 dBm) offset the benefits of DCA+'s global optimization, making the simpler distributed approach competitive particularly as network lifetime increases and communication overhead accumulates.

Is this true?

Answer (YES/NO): NO